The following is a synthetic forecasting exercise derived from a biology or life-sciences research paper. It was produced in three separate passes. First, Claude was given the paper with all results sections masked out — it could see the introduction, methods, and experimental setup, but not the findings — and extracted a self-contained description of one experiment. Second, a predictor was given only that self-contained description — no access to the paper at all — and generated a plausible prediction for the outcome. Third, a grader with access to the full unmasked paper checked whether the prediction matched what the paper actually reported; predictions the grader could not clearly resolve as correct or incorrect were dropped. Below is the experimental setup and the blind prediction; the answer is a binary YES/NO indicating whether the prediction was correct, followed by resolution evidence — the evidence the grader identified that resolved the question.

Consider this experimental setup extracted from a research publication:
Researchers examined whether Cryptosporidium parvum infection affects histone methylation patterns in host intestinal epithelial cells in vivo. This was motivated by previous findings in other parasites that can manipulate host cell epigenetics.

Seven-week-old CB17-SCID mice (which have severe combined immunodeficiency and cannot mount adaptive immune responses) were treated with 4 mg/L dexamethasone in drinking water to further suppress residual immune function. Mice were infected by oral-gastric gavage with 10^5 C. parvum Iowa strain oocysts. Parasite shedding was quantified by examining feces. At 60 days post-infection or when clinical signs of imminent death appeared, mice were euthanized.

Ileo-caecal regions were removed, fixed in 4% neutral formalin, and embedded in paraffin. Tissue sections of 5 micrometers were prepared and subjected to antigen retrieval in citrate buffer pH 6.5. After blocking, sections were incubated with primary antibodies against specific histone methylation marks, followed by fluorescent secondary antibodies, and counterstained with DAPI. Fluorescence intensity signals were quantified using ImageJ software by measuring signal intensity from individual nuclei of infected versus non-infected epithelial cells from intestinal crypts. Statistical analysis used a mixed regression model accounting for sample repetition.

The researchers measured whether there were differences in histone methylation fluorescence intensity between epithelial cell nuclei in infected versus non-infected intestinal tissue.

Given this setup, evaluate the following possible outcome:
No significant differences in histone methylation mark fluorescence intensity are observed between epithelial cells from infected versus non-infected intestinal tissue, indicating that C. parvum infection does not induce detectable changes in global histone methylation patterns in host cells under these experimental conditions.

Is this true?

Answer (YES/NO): NO